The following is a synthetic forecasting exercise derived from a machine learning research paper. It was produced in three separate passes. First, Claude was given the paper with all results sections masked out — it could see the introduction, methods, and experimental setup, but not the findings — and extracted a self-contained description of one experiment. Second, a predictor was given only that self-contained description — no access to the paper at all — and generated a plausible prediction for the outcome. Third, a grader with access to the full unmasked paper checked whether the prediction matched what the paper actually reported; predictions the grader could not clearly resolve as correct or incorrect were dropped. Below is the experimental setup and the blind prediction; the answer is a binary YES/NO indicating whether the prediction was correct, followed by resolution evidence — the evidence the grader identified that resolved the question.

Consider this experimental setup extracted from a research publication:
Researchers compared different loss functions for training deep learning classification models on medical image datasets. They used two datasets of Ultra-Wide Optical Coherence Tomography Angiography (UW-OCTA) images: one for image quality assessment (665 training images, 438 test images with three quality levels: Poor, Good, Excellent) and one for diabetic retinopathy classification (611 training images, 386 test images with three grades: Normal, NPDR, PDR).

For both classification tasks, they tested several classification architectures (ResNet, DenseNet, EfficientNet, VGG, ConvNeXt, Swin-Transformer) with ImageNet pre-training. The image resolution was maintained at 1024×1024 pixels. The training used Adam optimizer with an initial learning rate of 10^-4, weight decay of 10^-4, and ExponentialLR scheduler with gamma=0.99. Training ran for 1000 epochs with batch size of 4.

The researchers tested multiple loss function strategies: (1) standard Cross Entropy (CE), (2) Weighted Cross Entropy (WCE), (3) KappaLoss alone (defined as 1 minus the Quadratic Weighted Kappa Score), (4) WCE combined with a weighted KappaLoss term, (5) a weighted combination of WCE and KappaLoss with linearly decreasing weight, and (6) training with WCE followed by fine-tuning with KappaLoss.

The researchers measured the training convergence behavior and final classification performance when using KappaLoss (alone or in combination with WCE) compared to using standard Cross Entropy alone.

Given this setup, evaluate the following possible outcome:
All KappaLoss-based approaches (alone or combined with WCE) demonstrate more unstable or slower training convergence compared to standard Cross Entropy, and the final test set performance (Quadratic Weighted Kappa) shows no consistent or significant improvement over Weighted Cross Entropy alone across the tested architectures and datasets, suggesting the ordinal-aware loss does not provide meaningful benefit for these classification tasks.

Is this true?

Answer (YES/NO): YES